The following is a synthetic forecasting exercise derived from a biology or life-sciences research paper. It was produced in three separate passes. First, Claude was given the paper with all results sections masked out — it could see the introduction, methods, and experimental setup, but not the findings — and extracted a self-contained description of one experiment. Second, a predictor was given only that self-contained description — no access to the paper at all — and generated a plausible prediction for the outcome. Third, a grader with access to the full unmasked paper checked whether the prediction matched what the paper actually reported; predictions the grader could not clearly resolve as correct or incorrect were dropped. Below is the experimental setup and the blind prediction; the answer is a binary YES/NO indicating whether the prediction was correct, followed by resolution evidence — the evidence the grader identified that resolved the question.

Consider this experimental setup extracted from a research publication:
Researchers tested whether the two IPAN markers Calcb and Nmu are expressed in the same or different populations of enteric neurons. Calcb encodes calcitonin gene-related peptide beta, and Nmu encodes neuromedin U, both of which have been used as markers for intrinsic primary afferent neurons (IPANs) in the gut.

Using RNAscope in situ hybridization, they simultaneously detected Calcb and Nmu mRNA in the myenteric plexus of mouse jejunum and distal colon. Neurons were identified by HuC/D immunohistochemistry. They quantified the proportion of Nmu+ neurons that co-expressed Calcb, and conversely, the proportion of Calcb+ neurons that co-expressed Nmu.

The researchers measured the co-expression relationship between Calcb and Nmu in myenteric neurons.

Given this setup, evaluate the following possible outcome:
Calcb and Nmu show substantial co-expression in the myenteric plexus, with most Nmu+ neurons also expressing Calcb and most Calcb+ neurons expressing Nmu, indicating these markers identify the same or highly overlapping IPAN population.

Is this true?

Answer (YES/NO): NO